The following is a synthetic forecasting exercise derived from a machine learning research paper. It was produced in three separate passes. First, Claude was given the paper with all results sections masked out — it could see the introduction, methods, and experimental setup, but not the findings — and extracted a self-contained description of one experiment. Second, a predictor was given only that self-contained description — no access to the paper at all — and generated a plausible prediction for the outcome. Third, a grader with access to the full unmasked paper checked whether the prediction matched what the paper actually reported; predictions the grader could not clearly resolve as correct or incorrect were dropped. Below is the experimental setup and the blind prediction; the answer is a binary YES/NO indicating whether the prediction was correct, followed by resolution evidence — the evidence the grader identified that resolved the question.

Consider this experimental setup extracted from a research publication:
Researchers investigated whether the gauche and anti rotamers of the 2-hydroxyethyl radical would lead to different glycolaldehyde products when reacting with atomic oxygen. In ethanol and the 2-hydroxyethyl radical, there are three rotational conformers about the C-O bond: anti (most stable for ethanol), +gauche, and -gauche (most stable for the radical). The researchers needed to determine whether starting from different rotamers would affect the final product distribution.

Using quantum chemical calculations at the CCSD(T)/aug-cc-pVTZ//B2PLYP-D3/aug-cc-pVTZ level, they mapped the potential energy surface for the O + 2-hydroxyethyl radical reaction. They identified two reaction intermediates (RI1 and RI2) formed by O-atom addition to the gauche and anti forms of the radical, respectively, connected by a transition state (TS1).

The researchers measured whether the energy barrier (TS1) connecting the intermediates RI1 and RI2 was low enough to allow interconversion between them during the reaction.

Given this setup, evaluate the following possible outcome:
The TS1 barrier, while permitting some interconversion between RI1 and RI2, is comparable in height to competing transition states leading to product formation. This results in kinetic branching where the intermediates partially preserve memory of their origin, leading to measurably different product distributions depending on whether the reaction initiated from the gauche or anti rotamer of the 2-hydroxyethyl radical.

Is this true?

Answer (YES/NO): NO